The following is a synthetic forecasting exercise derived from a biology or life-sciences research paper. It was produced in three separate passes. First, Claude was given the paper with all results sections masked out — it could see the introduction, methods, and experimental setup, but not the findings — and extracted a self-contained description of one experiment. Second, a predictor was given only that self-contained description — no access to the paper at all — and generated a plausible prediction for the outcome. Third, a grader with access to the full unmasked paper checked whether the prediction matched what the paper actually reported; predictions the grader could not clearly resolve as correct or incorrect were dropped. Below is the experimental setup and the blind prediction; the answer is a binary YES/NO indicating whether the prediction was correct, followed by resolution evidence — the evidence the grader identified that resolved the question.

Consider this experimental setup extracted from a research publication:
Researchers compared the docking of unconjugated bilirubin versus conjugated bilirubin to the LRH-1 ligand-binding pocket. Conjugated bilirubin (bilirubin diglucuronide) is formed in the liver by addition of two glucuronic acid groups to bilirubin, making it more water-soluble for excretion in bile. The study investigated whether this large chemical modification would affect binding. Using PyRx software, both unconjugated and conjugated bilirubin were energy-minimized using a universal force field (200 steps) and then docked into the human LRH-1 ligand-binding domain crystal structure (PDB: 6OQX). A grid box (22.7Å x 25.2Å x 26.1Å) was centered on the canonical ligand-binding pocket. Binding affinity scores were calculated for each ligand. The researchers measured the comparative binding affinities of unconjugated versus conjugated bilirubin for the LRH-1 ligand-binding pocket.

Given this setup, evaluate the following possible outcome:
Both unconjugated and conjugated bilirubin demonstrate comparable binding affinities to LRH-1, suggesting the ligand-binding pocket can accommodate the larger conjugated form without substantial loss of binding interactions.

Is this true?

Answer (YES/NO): NO